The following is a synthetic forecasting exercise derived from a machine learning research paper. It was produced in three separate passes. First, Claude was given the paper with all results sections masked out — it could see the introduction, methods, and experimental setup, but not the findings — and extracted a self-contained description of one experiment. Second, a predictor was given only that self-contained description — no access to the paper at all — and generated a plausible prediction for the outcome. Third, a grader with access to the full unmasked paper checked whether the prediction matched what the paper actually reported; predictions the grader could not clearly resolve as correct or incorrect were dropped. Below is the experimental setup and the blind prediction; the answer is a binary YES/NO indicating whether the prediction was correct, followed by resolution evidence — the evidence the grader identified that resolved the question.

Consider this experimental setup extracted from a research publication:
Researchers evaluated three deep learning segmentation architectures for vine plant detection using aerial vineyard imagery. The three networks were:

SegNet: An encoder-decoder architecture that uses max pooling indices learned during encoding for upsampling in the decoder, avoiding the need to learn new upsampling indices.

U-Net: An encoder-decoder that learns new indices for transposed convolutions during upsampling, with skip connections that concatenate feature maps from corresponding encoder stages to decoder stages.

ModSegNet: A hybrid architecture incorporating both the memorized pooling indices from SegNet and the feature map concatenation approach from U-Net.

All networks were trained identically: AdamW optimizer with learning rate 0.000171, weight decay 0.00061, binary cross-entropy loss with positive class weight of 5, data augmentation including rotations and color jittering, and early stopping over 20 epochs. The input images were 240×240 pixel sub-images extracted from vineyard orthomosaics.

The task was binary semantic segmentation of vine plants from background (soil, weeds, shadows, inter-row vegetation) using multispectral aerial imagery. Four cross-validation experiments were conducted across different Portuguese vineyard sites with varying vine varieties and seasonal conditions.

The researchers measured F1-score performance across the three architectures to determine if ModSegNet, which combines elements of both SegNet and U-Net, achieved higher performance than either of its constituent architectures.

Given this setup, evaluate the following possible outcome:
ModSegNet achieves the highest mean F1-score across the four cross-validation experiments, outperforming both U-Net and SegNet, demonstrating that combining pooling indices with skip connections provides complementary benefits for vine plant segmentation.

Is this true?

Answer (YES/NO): NO